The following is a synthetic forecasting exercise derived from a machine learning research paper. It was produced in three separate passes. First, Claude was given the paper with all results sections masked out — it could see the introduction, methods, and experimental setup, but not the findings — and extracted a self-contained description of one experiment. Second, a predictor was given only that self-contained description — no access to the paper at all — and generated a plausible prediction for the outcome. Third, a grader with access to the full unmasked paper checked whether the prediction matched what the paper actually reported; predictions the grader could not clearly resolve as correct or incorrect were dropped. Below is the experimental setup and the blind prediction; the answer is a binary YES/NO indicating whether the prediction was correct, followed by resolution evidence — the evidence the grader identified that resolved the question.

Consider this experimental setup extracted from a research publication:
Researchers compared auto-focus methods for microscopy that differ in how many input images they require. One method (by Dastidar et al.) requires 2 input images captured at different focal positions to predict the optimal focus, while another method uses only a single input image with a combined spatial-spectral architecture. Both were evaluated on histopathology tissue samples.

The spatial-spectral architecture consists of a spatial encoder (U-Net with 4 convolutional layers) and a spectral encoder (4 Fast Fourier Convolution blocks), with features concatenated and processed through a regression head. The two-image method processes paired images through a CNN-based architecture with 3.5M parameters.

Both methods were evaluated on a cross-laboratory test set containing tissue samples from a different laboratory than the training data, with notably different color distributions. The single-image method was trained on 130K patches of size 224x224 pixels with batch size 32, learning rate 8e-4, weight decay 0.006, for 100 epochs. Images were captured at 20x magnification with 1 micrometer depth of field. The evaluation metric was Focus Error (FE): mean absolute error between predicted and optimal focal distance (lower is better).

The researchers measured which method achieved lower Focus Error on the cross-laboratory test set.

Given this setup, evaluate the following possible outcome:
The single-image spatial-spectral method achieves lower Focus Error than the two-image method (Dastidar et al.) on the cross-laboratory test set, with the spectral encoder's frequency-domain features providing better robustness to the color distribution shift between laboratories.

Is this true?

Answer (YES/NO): NO